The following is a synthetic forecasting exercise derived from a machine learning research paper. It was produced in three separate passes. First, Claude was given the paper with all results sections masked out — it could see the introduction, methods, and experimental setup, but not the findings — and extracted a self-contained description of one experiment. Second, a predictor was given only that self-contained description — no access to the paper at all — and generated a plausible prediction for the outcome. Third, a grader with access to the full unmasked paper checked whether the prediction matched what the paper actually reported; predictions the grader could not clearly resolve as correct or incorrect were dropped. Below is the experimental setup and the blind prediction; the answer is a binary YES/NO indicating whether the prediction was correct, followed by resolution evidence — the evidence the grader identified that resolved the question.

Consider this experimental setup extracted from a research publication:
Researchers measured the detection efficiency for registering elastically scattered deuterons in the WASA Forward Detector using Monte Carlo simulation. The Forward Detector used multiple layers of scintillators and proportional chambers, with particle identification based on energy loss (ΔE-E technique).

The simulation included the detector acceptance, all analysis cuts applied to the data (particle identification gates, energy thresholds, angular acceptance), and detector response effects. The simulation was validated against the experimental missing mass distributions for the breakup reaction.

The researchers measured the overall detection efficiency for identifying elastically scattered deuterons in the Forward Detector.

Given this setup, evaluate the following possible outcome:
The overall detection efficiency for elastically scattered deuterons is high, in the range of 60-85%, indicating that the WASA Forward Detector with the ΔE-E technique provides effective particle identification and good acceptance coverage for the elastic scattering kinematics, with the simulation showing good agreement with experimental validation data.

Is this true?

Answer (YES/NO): YES